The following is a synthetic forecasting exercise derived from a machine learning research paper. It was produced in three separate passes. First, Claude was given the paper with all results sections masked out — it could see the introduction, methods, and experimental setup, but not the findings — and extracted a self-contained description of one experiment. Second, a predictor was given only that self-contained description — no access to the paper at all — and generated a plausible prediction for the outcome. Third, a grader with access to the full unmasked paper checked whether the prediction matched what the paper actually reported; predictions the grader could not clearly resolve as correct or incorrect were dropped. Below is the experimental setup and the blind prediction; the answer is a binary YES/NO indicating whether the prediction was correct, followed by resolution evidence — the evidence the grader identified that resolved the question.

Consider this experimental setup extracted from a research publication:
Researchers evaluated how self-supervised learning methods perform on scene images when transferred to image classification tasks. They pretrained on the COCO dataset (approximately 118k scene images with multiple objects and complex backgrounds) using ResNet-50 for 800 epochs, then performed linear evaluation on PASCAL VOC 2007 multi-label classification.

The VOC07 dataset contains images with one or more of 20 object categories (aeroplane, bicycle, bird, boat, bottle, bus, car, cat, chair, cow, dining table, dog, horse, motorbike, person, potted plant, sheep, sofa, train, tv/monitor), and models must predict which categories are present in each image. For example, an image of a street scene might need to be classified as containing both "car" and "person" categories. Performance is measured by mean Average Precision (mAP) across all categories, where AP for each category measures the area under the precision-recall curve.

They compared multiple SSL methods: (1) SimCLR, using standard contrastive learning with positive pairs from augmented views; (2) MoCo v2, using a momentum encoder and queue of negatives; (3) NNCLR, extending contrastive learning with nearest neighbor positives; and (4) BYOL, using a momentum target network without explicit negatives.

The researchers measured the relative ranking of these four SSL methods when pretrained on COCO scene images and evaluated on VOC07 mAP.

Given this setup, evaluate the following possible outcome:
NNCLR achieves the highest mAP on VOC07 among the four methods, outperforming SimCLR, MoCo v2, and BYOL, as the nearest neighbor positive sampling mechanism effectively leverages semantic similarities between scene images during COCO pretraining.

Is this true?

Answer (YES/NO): NO